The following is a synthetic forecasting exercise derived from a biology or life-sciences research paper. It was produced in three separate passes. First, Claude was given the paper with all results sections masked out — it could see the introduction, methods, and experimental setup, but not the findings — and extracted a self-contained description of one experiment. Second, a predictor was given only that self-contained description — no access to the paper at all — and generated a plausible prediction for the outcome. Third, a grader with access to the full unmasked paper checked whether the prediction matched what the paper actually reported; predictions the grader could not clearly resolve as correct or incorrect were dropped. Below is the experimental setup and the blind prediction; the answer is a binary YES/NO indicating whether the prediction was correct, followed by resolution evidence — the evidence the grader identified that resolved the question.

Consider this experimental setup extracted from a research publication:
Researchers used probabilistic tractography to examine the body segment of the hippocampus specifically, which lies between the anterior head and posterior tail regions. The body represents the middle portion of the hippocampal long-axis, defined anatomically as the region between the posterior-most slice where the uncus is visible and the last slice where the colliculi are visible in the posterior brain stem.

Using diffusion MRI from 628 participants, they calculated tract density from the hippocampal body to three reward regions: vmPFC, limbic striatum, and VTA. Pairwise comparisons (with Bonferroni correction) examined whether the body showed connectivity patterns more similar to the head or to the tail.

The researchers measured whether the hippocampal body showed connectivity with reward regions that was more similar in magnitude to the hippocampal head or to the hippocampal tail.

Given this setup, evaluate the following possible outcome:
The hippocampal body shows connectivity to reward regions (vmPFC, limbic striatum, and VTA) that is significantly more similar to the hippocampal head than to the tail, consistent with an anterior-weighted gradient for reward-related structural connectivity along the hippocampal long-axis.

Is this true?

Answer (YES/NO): NO